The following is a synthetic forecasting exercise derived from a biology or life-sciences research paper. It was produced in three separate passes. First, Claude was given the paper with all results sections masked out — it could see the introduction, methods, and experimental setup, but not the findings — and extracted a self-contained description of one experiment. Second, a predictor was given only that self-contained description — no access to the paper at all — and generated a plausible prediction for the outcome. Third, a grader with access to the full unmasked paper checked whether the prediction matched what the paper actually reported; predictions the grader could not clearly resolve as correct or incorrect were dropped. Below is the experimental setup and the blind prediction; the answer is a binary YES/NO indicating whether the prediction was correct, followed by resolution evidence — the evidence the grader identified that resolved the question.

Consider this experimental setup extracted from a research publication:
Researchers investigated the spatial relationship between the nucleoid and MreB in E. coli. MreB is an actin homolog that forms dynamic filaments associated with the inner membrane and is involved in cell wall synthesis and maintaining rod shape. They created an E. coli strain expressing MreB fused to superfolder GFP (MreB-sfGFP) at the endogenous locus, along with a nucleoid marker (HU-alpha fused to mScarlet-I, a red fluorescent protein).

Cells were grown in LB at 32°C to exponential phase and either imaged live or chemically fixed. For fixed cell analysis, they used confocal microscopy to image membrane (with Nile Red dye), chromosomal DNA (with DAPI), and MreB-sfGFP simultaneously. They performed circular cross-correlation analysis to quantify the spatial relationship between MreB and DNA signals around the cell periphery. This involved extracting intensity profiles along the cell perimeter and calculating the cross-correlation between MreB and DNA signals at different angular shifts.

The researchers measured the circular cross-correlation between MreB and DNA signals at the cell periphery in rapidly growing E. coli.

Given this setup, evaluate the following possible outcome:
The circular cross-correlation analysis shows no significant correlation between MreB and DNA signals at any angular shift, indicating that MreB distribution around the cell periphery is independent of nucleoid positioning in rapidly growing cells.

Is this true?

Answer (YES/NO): NO